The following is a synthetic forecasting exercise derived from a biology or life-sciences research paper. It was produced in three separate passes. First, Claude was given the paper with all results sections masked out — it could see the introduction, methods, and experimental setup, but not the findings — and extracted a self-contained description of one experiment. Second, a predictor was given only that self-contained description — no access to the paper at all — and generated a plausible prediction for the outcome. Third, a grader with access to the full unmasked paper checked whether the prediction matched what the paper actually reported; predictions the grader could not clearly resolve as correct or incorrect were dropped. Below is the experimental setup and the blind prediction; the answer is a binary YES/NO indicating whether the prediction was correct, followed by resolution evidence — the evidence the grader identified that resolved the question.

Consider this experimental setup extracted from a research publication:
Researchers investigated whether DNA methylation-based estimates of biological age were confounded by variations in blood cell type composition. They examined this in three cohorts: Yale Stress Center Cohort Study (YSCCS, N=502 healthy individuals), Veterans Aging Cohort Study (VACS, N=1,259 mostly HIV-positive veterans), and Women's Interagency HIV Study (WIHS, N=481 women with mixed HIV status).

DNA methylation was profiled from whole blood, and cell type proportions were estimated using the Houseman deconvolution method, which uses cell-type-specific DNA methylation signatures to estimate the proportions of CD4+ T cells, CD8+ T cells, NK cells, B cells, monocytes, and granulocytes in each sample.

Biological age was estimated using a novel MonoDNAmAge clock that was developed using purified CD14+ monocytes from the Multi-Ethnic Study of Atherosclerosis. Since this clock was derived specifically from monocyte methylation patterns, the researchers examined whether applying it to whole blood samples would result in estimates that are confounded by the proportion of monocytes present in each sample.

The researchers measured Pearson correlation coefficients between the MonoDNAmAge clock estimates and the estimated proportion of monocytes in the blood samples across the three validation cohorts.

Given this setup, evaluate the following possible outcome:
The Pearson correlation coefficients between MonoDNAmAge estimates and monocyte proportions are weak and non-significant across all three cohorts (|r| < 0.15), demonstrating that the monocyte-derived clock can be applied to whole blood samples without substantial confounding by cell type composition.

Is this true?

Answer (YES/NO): NO